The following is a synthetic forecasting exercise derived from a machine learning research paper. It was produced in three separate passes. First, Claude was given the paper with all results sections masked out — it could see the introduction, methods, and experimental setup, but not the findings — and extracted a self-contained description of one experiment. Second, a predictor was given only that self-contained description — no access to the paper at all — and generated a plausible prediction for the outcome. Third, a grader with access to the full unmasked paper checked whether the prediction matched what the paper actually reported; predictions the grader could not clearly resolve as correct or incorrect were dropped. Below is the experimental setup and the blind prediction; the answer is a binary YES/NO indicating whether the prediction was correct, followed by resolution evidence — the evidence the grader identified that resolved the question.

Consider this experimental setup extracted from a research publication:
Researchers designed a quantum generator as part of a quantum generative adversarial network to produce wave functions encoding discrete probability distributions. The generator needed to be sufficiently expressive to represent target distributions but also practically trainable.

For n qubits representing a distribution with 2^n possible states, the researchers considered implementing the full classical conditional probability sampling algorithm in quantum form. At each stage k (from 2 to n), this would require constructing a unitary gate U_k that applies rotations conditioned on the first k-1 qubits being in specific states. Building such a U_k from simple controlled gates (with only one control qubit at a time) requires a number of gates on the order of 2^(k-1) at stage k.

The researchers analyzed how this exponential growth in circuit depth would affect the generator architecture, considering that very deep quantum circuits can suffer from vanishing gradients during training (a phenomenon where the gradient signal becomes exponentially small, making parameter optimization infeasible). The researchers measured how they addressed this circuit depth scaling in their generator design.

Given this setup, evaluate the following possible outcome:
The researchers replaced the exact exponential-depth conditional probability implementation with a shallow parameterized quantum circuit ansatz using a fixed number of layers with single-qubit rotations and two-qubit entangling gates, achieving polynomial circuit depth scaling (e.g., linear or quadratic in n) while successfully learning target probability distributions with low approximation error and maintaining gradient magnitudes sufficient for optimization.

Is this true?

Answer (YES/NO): NO